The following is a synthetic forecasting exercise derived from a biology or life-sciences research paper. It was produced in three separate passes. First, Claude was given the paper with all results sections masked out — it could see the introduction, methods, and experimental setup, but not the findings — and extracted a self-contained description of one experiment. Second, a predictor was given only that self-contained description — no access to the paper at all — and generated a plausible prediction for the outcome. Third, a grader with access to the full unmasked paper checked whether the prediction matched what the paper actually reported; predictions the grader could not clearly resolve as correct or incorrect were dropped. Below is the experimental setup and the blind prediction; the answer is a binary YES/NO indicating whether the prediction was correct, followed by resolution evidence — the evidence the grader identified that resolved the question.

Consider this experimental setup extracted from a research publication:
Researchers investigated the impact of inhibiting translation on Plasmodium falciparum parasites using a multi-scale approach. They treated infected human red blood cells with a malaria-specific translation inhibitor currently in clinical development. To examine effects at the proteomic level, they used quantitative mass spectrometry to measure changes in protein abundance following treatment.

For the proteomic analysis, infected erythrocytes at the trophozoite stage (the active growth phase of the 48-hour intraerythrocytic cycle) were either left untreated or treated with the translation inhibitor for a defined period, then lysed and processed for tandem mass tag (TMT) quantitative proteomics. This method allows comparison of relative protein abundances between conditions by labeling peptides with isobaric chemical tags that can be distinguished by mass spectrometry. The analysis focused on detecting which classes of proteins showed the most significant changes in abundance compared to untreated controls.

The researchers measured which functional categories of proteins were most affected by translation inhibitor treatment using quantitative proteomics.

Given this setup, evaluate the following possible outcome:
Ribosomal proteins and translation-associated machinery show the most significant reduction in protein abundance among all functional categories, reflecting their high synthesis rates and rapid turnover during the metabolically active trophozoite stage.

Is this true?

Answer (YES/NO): NO